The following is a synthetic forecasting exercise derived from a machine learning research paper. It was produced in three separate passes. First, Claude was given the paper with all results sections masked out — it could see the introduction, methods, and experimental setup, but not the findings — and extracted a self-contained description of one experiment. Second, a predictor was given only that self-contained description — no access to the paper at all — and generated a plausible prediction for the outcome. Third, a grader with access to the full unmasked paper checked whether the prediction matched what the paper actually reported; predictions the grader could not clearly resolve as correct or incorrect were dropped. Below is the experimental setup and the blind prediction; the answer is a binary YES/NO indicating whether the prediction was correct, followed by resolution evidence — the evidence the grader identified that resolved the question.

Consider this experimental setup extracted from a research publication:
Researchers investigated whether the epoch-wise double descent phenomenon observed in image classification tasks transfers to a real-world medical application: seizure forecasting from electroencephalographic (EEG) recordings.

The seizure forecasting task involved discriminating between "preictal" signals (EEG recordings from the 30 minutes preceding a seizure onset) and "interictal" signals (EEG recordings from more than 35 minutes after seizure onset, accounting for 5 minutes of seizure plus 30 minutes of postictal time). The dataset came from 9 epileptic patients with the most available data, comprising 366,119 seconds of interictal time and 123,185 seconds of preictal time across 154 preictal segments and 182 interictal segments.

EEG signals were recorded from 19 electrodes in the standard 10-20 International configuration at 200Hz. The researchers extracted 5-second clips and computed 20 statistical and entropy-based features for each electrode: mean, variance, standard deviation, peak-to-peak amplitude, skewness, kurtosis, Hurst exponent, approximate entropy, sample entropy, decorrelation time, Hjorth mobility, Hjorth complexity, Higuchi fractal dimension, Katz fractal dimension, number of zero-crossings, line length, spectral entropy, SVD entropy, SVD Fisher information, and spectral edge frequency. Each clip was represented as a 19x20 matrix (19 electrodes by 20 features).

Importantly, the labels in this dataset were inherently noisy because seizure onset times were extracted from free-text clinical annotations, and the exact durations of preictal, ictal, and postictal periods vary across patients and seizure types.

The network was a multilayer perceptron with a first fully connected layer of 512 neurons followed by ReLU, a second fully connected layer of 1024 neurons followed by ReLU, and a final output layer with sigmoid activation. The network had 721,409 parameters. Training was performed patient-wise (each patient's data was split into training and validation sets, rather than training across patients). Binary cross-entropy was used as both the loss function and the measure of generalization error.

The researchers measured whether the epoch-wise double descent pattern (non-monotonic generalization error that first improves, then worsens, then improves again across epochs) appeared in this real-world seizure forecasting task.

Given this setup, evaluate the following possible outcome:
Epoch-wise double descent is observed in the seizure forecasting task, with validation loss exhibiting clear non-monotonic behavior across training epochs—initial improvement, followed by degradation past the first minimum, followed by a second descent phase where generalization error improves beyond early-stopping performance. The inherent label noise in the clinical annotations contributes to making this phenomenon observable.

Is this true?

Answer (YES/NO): YES